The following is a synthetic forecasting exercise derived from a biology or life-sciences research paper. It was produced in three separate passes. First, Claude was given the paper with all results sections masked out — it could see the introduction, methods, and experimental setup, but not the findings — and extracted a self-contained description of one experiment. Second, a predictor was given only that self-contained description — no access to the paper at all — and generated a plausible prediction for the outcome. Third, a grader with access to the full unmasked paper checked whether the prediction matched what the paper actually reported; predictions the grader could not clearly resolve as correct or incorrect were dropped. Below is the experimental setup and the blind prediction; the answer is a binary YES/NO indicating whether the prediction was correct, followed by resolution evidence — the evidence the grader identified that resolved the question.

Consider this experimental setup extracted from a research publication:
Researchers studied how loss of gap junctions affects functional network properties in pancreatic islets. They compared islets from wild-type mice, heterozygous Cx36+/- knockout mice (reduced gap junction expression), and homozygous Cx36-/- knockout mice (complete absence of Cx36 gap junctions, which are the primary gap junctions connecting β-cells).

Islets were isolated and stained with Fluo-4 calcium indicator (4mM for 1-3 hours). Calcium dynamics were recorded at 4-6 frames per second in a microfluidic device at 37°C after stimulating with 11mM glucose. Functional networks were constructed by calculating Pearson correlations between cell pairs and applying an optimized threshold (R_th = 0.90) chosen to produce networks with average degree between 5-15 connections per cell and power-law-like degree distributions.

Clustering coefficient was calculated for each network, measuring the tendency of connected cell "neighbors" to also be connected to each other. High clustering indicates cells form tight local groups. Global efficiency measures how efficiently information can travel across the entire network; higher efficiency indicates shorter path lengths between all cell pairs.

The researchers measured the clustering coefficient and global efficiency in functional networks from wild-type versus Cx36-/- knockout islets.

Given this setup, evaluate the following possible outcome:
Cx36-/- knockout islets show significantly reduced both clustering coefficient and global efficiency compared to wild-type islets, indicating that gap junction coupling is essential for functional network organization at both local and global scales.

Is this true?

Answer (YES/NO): NO